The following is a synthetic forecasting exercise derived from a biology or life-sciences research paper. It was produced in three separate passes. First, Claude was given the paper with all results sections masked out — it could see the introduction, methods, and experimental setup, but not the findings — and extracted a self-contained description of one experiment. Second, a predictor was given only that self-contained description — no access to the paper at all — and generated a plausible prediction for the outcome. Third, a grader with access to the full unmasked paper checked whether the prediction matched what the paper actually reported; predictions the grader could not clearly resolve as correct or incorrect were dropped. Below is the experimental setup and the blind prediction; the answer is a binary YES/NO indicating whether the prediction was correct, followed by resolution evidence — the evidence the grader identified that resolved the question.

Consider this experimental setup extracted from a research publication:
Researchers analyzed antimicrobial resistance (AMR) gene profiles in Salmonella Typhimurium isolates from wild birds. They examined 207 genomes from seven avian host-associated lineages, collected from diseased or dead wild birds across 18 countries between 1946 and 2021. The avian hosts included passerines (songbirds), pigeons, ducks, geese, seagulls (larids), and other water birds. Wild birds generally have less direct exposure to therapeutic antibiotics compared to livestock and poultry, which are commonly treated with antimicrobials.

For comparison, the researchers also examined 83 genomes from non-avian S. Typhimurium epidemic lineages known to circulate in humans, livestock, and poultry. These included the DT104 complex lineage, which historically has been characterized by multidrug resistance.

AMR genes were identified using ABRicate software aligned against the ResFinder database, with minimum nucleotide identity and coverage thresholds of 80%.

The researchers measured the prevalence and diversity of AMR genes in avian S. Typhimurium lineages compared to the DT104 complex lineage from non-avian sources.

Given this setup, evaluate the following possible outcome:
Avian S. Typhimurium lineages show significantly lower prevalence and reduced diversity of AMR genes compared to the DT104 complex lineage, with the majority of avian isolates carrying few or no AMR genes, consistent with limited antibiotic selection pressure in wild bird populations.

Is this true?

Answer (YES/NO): YES